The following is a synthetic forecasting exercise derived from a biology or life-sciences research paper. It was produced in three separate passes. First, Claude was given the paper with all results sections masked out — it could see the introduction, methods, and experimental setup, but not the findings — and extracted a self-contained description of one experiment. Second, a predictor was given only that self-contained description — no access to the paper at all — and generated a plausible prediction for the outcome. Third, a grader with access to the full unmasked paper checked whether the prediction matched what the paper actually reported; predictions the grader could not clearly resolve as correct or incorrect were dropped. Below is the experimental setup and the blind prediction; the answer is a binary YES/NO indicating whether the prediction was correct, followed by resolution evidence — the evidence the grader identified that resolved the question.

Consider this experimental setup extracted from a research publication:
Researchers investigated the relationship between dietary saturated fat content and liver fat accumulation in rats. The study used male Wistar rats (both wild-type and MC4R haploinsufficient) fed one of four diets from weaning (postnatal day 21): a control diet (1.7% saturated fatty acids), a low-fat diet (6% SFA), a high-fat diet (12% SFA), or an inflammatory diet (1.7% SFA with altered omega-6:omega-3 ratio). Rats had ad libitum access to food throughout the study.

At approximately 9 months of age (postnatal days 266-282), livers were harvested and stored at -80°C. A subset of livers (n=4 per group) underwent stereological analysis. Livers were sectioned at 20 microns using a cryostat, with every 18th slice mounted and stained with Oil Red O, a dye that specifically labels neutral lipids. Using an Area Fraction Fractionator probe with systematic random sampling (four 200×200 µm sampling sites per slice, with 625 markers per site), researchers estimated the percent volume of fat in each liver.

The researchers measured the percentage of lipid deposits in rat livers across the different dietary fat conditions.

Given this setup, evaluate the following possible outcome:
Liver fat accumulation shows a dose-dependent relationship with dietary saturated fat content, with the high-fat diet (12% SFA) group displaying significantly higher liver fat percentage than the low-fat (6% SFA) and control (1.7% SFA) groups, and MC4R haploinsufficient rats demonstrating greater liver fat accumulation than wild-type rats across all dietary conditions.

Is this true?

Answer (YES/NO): NO